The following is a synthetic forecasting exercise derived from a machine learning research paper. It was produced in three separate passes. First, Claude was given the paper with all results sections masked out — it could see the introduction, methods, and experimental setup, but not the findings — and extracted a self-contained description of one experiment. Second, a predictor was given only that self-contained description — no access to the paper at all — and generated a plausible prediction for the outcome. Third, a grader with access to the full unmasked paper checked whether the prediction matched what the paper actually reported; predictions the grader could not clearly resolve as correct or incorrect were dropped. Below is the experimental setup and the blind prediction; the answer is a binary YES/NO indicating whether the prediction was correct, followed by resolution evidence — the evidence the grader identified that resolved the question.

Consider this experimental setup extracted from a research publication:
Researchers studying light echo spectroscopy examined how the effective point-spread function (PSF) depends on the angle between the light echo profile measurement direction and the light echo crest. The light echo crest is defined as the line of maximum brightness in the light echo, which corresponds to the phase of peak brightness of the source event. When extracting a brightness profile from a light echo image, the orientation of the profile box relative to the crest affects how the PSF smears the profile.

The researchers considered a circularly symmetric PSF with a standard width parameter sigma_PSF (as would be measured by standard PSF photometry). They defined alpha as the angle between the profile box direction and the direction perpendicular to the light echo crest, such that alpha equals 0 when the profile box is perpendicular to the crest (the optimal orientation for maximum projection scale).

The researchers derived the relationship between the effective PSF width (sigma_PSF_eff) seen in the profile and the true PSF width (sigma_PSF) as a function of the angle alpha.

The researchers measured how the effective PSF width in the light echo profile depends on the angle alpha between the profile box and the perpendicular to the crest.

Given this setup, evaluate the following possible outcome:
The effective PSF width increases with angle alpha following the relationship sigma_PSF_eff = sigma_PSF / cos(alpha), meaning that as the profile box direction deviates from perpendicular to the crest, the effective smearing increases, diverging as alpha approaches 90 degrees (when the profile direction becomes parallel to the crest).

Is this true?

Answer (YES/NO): YES